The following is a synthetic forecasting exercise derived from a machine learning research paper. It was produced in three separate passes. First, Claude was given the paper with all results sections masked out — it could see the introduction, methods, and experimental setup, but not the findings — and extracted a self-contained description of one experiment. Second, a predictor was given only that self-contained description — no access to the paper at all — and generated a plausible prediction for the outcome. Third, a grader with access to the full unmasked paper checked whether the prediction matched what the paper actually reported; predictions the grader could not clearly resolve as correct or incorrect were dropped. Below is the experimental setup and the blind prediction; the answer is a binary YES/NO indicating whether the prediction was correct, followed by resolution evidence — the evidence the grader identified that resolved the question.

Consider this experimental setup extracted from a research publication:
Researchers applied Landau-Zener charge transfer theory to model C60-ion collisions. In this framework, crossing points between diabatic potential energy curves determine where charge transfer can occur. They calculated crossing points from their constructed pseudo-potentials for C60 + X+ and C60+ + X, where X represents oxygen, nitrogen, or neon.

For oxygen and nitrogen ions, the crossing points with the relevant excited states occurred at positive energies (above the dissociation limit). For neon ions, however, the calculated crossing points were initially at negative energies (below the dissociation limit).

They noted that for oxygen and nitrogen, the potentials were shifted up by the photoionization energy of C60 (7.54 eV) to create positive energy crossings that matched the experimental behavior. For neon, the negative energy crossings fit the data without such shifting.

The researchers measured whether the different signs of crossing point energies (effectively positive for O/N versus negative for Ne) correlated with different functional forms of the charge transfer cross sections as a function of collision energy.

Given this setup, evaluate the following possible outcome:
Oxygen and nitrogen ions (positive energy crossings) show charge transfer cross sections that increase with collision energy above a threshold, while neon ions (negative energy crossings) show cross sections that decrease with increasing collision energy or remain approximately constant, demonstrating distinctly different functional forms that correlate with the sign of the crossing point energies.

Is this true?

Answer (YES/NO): YES